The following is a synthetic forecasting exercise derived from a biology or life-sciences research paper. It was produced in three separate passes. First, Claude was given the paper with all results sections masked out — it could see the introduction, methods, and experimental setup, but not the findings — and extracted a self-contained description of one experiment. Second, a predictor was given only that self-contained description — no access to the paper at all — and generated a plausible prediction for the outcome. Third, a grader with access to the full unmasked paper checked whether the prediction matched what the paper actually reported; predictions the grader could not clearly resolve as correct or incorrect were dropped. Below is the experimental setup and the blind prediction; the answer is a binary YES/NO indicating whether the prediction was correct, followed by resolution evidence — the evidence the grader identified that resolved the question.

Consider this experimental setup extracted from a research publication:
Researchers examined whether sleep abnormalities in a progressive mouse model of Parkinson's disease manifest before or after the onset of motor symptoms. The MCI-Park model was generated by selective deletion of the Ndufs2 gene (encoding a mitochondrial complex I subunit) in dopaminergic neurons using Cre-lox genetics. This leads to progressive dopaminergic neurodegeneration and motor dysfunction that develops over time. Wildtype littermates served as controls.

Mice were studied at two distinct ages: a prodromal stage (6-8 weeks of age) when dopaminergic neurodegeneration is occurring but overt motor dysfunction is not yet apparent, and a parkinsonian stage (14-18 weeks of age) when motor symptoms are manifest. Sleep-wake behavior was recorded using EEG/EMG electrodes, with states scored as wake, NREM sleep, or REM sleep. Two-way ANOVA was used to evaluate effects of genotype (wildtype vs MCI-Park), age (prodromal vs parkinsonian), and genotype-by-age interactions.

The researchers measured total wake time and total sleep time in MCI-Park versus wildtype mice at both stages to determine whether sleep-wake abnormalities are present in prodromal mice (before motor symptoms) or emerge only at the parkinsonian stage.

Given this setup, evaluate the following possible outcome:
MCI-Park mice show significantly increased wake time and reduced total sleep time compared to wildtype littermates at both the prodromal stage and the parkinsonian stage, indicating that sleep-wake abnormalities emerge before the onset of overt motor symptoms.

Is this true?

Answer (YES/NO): YES